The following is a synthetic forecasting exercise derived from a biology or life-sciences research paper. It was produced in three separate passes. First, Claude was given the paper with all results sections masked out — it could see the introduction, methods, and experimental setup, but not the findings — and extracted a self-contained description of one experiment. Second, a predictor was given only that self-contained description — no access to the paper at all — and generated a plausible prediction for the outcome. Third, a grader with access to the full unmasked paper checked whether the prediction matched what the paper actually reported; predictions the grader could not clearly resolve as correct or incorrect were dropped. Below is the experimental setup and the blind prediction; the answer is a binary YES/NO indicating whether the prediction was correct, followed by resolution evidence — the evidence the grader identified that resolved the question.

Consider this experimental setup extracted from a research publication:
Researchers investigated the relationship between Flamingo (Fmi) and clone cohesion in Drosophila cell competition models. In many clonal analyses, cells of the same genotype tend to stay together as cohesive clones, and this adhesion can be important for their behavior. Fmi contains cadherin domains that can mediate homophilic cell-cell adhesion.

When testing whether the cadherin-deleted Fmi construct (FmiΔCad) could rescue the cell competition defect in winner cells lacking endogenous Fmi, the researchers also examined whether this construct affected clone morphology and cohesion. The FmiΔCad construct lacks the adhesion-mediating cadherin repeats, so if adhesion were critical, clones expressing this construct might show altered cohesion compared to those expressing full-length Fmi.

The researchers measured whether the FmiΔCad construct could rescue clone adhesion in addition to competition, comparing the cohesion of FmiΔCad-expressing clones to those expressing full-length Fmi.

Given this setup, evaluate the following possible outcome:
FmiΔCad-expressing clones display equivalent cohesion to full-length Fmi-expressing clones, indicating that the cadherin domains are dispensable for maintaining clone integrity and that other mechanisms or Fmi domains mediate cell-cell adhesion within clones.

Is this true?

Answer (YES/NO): YES